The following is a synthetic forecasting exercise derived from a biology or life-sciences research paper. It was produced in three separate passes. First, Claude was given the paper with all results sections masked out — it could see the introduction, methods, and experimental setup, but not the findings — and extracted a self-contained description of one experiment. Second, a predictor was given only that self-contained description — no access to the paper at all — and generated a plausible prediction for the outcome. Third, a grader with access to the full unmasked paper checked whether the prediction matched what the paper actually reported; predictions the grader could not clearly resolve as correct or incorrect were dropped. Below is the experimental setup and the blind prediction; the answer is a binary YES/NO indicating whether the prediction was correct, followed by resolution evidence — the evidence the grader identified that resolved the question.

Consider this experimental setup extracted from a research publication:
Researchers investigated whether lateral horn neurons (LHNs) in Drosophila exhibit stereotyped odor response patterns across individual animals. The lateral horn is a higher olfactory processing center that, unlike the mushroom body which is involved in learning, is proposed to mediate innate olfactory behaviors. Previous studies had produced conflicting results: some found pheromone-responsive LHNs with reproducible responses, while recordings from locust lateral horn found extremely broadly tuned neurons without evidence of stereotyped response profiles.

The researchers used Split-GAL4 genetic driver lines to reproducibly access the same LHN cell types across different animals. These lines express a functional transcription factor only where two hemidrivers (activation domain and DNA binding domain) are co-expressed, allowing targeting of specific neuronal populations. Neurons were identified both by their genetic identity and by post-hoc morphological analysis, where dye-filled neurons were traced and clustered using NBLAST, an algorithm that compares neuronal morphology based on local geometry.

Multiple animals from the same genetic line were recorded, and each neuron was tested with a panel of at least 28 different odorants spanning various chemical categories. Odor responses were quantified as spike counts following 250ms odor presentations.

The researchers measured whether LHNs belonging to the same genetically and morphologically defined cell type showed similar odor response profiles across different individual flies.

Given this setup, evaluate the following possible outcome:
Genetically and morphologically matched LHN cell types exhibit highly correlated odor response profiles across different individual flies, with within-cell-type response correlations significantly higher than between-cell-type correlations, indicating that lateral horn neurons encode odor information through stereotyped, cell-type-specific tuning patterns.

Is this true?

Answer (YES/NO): YES